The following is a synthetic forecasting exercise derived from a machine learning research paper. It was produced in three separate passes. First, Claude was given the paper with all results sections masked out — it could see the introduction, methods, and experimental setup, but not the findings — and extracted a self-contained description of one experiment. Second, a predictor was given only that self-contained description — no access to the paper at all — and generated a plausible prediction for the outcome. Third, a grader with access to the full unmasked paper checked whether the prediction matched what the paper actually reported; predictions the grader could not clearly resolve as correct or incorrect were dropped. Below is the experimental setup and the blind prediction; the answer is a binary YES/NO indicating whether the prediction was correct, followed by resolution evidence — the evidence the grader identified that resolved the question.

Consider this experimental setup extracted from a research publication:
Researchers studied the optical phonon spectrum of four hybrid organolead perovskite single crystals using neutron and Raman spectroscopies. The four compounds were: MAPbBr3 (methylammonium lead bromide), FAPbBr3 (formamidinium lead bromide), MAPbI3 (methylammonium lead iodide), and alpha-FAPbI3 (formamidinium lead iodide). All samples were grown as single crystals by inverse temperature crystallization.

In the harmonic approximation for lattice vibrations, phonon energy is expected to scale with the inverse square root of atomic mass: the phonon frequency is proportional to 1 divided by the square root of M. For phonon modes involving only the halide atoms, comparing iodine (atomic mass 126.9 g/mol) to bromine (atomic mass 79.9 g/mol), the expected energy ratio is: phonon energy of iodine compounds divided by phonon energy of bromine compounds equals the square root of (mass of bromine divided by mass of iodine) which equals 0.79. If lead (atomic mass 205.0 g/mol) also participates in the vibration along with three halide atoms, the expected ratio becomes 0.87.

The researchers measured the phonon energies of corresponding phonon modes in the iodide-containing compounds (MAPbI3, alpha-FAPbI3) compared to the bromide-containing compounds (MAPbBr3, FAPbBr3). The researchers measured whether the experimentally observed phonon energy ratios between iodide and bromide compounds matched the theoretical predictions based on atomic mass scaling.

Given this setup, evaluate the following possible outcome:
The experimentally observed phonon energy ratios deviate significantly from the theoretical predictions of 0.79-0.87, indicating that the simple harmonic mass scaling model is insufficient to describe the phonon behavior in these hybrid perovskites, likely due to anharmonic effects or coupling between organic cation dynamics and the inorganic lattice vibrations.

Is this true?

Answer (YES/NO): YES